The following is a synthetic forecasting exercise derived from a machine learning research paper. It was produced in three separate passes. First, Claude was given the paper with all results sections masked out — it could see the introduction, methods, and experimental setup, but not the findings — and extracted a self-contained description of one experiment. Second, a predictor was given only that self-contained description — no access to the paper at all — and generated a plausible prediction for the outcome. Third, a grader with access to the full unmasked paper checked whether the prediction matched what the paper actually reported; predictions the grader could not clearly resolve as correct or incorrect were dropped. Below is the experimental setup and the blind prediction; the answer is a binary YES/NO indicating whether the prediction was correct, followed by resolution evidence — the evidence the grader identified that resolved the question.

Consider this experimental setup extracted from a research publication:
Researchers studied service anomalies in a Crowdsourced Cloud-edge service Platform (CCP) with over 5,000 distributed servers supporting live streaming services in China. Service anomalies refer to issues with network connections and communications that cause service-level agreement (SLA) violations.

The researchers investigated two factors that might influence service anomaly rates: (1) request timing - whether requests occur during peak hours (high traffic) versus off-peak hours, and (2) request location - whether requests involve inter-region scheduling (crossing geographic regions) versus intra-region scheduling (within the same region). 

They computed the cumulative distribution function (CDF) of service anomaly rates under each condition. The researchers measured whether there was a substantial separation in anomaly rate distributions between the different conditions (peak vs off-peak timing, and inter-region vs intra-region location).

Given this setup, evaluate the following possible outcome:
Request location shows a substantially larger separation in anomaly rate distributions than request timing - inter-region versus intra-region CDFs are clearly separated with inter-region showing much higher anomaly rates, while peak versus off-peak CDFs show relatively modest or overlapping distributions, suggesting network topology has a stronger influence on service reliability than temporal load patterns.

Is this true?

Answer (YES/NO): NO